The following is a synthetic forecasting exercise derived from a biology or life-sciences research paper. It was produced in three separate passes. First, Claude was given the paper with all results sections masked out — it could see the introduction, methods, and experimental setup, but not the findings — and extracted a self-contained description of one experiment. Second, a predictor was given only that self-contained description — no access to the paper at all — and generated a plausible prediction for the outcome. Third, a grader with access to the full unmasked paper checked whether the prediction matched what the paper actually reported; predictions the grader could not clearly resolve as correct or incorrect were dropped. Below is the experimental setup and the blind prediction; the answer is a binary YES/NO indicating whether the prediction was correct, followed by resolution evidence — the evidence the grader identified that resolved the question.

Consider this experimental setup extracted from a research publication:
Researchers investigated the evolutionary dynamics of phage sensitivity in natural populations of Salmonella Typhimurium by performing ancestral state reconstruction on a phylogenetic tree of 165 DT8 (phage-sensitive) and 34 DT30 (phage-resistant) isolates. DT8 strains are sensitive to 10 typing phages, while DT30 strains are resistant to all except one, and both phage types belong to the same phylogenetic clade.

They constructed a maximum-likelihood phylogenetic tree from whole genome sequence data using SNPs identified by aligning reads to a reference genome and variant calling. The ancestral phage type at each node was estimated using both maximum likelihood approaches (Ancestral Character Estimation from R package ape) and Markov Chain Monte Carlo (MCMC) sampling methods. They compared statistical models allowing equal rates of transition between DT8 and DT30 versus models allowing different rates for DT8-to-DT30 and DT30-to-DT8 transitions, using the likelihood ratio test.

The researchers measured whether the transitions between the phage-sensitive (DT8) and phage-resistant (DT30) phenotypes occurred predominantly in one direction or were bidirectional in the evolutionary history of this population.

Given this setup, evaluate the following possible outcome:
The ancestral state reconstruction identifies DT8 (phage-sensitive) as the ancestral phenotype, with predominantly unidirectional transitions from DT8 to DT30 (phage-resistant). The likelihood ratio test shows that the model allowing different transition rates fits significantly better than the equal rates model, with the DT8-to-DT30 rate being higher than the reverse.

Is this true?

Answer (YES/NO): NO